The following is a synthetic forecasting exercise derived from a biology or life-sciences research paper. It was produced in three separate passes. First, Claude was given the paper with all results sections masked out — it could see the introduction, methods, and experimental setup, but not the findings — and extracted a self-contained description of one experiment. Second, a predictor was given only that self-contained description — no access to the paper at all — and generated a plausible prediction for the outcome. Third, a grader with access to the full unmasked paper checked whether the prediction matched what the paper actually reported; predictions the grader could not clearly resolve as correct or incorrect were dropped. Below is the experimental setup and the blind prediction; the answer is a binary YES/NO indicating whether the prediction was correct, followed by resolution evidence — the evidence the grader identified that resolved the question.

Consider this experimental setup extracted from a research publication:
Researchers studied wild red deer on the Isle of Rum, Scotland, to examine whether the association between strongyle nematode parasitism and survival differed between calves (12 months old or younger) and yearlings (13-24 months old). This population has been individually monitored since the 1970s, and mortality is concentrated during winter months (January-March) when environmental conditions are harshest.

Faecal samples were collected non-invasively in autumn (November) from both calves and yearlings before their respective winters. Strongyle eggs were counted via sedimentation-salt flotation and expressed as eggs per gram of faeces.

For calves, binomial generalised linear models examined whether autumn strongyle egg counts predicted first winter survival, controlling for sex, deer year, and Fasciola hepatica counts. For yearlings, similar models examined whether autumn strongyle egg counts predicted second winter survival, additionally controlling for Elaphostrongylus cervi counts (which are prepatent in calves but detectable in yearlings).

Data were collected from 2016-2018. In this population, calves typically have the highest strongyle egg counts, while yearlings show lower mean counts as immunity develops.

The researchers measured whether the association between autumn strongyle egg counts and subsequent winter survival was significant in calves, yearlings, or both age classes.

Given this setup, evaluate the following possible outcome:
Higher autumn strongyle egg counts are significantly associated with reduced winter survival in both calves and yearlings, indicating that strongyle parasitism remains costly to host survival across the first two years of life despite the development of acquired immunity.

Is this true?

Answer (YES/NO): YES